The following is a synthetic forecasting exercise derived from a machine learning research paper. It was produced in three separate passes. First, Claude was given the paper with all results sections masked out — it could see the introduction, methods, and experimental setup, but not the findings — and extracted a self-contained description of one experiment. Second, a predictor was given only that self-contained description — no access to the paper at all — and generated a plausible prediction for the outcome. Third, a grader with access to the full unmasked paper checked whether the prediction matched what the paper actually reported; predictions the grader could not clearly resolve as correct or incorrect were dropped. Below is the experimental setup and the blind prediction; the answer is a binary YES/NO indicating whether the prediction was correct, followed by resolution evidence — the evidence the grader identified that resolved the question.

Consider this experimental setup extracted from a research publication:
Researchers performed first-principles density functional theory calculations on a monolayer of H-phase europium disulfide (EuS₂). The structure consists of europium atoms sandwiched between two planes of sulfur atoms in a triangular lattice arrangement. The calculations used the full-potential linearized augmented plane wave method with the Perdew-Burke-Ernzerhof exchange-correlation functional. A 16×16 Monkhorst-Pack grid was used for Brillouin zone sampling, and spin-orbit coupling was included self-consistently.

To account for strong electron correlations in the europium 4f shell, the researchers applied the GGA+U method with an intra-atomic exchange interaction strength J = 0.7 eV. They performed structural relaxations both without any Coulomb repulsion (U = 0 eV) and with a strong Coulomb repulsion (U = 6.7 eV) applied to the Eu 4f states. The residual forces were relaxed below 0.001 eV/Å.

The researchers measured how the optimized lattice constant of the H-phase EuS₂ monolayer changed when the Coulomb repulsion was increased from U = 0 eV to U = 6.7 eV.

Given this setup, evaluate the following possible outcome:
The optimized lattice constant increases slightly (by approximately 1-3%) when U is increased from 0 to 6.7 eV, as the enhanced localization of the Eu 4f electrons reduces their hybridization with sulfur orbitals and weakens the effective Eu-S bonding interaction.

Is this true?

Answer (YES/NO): YES